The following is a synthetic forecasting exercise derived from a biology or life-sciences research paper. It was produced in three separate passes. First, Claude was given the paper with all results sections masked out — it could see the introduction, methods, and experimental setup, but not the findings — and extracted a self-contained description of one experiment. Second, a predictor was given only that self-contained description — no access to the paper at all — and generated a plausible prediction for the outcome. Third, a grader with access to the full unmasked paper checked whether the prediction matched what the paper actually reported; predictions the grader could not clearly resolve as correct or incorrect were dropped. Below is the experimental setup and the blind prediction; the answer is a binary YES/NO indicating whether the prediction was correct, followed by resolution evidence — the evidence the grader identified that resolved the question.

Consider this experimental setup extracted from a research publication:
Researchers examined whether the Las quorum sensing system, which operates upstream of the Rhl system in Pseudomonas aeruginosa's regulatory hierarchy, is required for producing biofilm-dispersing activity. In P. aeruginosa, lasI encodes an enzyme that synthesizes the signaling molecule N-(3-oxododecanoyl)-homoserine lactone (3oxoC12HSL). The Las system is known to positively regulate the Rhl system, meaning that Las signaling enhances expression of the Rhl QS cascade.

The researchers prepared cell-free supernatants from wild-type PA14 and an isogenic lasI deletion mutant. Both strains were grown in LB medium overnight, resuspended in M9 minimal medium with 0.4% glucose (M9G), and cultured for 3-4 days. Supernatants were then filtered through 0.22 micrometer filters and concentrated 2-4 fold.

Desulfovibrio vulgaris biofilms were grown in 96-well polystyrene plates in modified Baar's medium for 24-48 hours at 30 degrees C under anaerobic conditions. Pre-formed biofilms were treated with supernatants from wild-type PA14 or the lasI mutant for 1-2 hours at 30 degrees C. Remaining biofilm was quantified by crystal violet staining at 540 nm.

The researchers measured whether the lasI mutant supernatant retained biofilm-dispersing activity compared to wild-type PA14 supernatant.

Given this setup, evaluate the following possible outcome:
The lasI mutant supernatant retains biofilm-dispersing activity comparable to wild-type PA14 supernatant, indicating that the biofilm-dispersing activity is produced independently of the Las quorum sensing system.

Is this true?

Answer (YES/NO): YES